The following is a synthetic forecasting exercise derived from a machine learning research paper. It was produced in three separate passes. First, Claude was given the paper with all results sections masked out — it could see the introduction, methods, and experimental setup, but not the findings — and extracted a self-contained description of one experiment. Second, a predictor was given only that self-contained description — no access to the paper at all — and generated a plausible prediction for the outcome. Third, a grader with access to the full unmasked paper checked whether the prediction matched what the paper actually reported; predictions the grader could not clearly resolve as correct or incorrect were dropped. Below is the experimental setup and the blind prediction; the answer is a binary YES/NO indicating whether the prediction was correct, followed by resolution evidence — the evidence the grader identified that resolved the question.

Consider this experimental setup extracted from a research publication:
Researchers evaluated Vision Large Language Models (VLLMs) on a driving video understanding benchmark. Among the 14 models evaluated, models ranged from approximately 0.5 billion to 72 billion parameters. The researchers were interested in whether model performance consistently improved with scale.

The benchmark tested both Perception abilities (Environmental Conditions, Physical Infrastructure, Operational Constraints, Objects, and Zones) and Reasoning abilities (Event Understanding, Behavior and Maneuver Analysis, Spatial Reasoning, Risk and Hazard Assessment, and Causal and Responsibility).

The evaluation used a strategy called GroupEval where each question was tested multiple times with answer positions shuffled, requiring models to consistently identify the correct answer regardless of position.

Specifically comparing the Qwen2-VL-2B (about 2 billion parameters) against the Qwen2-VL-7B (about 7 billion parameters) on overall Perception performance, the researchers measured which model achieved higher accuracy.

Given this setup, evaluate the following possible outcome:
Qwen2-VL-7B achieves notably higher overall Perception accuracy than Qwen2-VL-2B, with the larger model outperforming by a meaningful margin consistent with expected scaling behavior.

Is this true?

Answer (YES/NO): NO